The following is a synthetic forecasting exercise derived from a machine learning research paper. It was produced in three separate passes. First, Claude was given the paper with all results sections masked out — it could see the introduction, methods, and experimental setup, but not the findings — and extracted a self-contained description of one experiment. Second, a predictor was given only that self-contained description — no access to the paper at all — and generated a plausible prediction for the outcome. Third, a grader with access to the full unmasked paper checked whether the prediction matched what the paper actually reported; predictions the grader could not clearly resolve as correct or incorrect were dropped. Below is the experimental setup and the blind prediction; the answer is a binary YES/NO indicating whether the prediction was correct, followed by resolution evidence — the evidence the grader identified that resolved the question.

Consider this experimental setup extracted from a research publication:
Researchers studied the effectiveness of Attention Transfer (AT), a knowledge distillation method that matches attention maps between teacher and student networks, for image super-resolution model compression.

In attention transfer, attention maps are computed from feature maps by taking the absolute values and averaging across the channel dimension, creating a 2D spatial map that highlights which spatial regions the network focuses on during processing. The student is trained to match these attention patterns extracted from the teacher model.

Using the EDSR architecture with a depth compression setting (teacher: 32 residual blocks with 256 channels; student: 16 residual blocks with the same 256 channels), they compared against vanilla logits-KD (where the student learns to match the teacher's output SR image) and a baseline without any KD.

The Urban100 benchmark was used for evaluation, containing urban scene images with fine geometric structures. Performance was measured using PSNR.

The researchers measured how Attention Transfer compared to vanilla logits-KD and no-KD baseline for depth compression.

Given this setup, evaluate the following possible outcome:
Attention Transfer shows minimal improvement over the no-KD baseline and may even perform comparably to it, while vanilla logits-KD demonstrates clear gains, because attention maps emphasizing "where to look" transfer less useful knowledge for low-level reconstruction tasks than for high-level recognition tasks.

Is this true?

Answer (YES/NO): NO